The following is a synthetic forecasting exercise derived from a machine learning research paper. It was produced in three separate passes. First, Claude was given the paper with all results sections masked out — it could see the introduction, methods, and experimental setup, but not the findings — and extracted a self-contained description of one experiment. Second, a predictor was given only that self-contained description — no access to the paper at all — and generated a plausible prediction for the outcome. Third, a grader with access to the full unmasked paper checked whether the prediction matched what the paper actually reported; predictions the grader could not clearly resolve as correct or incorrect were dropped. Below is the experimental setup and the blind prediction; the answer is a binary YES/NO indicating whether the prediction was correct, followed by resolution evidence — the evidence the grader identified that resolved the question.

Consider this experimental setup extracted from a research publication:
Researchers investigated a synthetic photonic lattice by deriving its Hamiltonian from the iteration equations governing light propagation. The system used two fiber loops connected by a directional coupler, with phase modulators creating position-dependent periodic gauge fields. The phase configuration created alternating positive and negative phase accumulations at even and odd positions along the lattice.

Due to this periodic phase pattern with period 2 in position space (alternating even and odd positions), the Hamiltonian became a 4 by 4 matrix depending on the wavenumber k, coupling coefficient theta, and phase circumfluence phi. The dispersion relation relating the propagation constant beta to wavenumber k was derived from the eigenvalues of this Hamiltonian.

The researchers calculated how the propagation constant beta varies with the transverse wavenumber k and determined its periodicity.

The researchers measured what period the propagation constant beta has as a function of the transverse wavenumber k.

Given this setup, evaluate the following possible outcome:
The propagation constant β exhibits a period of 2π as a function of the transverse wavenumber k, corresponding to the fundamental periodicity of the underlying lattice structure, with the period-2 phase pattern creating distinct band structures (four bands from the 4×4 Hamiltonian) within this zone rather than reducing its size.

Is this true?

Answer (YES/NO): NO